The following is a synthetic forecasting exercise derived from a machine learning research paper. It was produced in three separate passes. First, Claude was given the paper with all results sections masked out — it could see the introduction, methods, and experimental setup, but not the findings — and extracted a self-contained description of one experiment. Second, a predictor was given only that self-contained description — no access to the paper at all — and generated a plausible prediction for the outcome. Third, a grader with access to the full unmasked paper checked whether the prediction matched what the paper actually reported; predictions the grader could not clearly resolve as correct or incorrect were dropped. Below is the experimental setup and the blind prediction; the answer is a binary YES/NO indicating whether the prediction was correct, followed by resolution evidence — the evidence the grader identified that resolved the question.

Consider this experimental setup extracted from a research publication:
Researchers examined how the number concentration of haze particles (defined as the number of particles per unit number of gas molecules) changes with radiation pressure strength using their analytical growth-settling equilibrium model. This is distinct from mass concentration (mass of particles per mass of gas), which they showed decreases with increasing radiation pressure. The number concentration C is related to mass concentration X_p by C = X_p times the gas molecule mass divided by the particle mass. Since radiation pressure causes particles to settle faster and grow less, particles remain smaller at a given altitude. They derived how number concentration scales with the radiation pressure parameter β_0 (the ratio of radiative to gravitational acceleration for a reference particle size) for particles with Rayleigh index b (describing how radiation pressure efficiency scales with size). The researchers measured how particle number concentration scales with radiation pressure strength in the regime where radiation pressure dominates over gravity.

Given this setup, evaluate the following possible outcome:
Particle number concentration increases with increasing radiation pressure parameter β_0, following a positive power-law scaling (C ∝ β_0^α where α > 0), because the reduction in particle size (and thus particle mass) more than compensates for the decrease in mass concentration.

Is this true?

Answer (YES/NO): YES